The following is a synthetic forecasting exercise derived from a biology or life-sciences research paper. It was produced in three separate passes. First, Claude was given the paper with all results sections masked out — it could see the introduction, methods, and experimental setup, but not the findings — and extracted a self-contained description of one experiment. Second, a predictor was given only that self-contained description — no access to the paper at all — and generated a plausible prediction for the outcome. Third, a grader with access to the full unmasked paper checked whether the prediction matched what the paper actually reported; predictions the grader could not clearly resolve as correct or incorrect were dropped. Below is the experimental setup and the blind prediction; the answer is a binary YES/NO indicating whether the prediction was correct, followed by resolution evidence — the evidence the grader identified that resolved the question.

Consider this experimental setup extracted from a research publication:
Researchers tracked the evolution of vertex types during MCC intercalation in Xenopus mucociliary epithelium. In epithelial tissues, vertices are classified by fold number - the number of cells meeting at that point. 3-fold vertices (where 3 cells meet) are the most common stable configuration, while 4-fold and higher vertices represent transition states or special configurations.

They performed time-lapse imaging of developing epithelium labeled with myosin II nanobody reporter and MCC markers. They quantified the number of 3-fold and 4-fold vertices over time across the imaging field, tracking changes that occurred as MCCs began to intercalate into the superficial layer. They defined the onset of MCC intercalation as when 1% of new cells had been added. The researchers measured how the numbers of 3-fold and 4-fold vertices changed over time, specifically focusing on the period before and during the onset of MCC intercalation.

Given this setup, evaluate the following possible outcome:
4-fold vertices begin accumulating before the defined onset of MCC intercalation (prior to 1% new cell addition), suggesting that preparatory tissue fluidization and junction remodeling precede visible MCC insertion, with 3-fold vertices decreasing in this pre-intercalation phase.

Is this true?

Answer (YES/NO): YES